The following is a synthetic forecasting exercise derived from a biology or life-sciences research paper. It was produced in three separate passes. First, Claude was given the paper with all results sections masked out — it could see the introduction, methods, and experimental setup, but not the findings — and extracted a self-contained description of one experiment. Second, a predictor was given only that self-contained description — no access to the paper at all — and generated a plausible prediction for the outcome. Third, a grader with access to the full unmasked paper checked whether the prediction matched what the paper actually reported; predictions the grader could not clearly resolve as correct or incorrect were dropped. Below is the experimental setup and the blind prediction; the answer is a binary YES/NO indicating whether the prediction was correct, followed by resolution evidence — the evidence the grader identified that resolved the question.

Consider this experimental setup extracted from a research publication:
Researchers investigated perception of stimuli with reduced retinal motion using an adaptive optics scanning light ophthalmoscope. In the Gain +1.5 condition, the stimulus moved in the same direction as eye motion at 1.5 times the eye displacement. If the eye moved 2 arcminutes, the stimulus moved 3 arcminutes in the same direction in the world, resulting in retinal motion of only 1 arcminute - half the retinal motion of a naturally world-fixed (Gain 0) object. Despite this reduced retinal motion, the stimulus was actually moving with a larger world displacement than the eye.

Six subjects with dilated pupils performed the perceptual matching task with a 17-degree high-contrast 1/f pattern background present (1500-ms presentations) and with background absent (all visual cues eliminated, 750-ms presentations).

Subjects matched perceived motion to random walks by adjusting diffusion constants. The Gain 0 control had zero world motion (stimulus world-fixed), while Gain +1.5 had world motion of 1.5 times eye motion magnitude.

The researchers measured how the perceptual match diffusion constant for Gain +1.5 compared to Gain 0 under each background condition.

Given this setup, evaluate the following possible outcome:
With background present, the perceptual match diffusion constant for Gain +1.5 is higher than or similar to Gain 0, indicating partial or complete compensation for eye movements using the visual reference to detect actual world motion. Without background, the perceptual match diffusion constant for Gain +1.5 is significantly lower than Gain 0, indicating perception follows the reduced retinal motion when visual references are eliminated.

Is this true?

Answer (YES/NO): NO